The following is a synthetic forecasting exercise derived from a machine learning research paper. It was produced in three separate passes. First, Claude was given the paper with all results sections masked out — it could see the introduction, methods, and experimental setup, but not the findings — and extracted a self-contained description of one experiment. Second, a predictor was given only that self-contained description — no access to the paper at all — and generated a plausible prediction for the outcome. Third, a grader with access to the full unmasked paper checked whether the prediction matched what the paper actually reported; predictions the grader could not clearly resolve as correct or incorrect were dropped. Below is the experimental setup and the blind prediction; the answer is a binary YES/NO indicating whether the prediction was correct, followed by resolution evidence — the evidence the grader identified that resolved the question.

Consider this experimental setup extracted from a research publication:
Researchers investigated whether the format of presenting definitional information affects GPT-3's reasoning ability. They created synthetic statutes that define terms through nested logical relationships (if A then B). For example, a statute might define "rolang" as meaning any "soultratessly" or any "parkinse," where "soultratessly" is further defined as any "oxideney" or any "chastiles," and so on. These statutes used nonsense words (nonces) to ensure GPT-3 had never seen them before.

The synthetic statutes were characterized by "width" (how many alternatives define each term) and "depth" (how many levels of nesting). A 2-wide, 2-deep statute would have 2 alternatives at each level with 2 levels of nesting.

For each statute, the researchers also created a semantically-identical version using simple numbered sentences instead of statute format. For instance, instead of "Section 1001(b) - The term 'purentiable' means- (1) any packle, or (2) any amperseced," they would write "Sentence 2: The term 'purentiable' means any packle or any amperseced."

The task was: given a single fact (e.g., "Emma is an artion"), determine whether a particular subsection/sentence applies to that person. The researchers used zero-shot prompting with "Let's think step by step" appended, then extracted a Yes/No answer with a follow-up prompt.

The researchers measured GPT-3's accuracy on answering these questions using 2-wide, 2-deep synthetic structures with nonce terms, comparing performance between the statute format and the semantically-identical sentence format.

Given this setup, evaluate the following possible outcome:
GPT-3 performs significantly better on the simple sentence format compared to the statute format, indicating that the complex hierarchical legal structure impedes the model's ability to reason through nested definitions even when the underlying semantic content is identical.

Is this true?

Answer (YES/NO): NO